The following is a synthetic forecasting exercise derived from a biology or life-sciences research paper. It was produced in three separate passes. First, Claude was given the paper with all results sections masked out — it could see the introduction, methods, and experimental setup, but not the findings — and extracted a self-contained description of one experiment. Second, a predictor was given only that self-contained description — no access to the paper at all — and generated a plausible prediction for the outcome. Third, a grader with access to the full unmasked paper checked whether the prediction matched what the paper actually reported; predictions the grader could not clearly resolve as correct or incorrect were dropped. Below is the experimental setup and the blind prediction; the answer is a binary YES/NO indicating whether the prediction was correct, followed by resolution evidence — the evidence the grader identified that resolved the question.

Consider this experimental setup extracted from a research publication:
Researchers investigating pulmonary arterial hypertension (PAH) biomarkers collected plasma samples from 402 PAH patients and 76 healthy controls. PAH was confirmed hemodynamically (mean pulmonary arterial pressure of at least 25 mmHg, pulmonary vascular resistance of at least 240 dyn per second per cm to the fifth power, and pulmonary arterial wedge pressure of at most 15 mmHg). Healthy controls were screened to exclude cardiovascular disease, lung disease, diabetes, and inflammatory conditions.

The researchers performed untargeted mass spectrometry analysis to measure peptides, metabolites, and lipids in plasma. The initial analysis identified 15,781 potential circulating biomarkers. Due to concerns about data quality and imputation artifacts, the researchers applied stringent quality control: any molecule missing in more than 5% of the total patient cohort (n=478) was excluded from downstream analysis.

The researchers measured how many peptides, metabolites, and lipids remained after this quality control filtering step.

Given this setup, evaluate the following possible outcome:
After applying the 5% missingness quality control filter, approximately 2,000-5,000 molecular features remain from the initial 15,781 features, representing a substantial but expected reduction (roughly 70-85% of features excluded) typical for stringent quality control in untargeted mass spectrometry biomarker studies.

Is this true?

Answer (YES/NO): YES